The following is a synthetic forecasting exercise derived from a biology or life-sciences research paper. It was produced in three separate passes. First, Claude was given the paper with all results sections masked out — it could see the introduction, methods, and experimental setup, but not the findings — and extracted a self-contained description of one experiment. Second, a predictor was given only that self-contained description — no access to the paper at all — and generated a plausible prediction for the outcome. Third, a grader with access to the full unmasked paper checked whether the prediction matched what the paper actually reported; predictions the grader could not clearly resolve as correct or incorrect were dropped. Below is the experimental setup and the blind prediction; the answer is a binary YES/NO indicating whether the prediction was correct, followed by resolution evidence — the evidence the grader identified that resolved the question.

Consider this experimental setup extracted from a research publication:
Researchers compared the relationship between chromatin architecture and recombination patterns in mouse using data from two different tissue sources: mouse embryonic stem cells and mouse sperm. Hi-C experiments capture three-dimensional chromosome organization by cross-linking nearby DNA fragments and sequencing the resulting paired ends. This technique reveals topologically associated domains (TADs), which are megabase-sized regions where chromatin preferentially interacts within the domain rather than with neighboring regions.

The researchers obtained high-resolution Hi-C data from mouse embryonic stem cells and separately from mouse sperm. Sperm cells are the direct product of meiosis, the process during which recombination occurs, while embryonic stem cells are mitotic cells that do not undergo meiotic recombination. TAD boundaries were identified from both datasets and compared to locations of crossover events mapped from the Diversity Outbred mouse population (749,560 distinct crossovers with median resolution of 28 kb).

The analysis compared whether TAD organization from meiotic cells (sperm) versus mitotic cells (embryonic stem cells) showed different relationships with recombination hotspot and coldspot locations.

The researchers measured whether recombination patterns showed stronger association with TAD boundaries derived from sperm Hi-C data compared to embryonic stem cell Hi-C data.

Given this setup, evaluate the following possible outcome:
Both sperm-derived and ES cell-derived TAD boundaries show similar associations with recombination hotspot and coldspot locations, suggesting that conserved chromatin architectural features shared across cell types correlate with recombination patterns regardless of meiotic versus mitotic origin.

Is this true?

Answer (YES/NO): YES